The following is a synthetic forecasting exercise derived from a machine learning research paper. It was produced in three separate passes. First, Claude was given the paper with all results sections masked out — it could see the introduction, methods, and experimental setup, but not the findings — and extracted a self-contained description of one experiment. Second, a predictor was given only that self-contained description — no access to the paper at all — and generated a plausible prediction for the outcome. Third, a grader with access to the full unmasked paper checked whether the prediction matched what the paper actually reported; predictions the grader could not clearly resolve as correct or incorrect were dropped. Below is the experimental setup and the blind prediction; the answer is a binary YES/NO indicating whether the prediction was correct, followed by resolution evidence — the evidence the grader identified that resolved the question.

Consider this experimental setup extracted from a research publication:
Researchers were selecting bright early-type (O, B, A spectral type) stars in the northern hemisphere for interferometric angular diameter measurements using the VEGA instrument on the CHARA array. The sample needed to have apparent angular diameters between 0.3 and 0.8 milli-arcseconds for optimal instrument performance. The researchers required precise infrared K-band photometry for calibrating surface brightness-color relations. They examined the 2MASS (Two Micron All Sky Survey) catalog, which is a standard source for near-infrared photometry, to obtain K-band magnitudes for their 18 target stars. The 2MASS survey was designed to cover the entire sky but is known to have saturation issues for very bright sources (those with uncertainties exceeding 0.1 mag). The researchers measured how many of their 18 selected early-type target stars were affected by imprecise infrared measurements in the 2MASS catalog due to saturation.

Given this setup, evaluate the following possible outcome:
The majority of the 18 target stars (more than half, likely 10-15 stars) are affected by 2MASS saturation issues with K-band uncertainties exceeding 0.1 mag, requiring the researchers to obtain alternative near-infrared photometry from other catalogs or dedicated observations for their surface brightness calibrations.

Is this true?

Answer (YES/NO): NO